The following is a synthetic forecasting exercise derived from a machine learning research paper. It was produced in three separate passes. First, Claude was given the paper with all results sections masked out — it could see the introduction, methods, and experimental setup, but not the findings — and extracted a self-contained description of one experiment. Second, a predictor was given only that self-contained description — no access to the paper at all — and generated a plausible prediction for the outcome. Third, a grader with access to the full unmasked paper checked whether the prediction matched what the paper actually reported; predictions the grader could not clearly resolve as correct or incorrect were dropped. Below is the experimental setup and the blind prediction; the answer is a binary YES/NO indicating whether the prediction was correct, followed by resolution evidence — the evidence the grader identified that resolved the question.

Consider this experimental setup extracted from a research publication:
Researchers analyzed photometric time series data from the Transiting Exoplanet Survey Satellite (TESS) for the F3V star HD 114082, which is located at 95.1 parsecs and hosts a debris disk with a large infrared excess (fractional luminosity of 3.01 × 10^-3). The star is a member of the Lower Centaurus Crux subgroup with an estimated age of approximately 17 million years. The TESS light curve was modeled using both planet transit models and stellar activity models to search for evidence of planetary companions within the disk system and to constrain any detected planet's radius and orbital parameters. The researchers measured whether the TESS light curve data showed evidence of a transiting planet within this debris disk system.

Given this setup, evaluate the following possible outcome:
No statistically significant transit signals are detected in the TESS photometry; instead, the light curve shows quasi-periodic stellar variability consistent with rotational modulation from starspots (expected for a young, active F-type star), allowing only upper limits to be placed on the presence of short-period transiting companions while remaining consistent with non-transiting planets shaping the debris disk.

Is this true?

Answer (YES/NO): NO